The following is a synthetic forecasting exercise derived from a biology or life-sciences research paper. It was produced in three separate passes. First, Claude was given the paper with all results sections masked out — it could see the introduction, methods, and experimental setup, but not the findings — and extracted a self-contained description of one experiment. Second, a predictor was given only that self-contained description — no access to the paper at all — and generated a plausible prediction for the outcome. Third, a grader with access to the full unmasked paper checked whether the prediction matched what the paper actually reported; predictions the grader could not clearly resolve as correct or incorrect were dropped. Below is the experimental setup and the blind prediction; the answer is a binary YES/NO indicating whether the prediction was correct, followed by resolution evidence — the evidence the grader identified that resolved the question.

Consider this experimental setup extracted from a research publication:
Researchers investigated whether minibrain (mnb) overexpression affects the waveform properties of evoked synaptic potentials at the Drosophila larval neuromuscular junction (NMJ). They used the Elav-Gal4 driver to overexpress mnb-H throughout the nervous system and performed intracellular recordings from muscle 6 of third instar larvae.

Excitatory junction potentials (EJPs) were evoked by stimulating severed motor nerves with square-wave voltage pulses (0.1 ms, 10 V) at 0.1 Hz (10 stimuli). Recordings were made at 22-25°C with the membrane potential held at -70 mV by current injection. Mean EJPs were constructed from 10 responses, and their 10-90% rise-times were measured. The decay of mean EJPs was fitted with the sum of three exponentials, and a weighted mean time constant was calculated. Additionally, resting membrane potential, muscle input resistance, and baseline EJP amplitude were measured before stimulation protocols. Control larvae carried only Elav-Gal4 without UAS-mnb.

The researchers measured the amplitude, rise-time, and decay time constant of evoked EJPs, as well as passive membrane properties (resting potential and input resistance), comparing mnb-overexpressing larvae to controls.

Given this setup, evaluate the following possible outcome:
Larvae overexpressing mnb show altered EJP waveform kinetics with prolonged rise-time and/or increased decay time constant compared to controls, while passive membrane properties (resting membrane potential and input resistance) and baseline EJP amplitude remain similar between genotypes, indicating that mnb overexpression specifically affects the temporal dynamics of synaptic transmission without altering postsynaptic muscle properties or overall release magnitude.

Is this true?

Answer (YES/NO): NO